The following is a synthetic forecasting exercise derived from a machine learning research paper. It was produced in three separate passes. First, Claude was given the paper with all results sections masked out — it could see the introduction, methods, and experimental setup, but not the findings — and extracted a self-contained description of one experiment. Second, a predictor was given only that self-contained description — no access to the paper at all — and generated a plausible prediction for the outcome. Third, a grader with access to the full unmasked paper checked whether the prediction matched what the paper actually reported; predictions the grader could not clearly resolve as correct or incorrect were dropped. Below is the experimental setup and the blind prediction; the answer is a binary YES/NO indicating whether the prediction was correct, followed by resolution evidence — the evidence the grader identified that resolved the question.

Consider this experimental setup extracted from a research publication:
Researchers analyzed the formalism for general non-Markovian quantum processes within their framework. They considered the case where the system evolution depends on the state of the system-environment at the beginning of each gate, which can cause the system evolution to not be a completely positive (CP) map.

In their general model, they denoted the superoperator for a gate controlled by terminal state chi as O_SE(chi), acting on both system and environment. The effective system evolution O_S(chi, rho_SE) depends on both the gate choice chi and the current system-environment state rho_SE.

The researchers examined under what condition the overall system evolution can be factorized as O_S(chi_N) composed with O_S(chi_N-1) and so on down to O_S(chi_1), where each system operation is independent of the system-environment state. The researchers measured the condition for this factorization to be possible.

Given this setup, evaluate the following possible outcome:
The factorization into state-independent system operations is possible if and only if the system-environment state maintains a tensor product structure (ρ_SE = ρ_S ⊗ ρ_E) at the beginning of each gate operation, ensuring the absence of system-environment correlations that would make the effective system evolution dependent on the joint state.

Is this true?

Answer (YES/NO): NO